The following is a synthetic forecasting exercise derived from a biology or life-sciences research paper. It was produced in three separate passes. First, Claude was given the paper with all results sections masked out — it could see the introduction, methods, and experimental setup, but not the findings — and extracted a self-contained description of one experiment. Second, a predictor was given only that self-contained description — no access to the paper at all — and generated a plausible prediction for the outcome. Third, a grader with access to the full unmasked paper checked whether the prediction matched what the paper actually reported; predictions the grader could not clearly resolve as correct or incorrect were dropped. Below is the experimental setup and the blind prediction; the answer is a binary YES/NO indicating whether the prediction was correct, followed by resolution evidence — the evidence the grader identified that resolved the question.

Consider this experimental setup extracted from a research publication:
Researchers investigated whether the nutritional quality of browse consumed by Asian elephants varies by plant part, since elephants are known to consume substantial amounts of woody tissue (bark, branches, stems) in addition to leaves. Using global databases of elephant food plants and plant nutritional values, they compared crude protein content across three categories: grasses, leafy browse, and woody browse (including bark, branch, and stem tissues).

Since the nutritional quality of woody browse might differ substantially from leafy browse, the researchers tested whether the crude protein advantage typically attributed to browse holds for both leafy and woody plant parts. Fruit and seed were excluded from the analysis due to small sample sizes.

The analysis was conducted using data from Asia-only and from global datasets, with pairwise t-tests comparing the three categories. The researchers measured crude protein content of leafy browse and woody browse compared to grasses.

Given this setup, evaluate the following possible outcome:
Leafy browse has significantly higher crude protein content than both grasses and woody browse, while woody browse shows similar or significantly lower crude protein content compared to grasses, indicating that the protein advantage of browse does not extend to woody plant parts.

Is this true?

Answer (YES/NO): YES